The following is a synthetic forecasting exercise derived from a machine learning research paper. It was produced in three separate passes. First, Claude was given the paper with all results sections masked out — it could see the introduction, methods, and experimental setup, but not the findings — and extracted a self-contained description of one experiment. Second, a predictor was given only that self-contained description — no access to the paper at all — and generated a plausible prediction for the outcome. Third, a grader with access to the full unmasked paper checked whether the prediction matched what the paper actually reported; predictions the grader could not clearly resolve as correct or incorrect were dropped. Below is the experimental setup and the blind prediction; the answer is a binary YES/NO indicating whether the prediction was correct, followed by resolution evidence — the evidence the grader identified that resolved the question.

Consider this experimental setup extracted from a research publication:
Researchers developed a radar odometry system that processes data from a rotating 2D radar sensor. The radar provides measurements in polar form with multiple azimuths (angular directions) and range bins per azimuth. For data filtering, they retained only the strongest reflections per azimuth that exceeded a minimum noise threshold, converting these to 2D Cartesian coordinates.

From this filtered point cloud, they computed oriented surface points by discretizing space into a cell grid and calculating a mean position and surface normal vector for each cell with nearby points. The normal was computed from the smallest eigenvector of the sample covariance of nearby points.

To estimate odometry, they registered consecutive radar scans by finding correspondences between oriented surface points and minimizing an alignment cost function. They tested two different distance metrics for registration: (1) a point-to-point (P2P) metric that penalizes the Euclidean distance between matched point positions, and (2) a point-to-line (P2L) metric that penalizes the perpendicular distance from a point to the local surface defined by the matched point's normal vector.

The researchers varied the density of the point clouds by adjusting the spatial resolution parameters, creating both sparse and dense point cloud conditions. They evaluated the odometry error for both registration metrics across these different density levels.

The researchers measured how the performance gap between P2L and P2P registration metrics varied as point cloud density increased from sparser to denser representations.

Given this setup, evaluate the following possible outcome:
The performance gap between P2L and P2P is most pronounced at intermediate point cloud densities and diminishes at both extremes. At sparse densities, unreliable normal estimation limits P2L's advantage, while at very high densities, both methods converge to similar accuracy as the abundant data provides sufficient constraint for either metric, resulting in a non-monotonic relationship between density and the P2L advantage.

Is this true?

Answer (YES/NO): NO